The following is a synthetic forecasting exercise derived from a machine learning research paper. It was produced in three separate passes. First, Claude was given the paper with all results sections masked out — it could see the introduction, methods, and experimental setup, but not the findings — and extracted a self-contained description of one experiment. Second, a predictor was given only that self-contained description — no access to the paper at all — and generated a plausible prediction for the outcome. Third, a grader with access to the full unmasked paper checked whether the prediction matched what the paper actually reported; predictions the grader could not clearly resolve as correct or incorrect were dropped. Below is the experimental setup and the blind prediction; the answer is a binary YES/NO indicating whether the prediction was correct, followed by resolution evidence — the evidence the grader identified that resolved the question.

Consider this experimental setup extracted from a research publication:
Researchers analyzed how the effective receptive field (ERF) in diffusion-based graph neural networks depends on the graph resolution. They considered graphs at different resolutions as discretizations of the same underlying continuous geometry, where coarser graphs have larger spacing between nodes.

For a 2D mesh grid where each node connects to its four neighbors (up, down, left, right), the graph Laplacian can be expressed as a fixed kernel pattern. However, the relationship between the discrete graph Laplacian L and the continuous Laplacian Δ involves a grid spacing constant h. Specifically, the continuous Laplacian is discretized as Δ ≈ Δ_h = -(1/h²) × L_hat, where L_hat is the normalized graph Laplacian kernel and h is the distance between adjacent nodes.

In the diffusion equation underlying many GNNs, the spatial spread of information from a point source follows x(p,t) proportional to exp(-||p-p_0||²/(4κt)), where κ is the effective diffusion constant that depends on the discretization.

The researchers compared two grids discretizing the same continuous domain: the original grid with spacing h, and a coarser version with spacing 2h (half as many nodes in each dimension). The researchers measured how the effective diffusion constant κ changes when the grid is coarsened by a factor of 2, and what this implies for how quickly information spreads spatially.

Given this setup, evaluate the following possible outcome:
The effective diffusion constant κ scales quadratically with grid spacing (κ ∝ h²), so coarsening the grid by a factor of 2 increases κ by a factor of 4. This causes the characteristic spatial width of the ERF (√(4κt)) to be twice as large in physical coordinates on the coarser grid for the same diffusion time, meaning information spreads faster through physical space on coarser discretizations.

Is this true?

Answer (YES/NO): YES